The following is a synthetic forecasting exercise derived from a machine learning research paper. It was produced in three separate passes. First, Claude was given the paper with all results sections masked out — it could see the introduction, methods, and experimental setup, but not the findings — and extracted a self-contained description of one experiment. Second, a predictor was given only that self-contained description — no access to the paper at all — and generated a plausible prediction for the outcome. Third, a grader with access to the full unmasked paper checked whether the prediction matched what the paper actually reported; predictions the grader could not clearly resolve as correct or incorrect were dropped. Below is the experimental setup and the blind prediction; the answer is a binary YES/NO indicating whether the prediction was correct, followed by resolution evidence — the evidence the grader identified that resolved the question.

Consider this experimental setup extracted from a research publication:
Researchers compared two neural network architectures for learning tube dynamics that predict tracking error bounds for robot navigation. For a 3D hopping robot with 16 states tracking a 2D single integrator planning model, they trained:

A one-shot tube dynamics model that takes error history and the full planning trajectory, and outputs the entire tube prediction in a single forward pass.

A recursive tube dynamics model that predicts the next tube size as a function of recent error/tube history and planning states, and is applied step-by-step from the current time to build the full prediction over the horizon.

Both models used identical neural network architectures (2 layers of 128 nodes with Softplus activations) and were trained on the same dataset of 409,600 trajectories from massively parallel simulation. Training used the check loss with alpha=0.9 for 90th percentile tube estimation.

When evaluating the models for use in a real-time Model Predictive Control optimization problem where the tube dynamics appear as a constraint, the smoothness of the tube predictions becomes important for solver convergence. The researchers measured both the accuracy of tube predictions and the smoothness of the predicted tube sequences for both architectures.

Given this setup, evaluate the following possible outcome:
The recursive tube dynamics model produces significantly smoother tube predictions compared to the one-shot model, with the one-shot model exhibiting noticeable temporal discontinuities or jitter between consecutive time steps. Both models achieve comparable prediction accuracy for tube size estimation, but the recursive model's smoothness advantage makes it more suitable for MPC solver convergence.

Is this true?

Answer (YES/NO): NO